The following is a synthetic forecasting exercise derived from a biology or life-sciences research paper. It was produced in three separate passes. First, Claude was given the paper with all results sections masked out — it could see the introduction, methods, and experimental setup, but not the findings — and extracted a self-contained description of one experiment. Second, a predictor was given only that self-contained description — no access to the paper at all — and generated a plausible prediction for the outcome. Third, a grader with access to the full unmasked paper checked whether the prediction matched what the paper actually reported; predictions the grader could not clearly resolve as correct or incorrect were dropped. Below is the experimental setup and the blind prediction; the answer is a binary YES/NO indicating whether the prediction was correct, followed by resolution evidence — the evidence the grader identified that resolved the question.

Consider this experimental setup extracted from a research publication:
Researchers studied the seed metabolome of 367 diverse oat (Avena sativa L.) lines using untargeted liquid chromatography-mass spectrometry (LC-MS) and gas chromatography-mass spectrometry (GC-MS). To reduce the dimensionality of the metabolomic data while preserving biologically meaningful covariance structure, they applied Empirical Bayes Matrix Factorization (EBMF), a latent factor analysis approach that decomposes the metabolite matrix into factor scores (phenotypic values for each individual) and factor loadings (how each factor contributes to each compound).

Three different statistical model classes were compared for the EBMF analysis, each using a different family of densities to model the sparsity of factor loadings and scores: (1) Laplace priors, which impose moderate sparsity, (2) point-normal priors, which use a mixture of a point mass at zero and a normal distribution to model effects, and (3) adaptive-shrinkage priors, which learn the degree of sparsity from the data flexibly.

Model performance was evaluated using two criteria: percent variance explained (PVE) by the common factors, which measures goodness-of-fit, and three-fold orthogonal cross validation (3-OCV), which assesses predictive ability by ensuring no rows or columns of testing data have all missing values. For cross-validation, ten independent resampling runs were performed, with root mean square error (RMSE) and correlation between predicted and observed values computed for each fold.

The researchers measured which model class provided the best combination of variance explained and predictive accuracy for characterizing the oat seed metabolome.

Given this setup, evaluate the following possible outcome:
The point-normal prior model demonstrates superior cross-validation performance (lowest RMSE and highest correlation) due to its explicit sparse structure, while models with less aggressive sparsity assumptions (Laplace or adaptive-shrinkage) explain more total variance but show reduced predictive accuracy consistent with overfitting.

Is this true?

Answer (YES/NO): NO